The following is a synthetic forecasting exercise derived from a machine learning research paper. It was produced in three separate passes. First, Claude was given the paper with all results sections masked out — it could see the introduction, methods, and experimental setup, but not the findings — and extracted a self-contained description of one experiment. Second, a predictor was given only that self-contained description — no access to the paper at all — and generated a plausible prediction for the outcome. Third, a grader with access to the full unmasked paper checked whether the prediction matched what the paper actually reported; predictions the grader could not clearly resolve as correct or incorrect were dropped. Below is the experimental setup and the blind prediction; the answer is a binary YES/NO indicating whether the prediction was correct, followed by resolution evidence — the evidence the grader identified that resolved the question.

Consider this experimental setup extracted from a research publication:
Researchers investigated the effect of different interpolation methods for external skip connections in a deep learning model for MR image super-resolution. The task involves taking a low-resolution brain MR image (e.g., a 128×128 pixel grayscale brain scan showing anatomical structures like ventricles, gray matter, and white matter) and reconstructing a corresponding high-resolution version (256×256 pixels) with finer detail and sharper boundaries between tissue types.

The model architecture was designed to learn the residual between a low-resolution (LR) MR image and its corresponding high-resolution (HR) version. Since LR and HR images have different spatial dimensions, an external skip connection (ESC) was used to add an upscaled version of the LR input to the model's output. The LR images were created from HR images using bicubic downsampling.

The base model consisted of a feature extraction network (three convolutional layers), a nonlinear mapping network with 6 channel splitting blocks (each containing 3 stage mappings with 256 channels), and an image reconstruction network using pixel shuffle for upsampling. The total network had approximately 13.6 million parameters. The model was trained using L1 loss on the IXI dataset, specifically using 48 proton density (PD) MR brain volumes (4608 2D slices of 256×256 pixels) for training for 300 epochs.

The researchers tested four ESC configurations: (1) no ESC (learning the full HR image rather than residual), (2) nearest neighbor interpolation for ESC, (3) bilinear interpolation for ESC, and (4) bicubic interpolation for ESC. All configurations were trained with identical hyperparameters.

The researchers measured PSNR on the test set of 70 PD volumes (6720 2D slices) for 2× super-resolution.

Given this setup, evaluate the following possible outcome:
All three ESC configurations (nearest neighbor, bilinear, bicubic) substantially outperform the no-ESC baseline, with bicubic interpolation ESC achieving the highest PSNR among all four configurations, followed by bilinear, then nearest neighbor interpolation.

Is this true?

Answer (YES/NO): NO